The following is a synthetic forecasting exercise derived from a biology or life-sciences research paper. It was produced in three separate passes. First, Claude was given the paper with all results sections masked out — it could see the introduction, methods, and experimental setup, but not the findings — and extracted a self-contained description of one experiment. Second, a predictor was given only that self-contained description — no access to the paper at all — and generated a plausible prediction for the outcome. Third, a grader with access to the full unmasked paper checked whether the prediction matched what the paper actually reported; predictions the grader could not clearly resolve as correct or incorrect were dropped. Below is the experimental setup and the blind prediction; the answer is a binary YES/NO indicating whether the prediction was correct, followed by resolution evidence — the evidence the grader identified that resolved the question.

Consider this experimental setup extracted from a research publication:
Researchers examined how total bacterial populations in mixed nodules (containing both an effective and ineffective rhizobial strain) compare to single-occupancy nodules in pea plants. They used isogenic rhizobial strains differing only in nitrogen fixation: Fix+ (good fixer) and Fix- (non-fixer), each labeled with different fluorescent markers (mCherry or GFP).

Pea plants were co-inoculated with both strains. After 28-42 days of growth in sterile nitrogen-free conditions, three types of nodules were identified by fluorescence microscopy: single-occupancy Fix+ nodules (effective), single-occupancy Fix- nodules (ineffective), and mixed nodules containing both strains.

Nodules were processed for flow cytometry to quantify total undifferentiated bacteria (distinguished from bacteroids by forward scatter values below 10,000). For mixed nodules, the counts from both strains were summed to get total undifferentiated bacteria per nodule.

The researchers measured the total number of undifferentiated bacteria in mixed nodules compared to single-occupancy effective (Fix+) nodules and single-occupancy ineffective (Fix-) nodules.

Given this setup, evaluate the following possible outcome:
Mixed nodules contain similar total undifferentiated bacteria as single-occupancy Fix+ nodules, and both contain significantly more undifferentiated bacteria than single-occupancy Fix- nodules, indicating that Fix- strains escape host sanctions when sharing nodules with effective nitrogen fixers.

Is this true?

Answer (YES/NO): NO